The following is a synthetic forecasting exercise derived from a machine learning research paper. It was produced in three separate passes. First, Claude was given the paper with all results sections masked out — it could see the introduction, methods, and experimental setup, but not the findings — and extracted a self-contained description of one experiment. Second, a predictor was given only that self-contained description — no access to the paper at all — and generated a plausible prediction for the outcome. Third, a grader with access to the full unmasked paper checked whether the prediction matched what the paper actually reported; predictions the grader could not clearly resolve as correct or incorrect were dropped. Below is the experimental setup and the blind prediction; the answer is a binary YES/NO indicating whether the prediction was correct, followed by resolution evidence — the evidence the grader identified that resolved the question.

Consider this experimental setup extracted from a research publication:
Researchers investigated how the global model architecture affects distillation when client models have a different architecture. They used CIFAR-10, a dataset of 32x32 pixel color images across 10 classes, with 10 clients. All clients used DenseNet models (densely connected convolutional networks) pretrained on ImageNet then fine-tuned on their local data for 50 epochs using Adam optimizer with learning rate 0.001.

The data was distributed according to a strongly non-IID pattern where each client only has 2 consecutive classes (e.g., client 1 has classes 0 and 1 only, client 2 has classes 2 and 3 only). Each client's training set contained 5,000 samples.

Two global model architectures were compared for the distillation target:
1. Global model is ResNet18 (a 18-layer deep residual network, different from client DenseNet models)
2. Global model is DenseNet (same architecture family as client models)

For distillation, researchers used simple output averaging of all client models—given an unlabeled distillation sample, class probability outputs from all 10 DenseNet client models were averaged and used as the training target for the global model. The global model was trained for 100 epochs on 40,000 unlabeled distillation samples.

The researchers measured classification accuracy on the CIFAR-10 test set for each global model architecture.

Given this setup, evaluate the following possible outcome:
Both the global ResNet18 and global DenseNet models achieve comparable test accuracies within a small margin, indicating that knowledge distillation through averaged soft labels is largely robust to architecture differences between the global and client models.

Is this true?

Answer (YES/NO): NO